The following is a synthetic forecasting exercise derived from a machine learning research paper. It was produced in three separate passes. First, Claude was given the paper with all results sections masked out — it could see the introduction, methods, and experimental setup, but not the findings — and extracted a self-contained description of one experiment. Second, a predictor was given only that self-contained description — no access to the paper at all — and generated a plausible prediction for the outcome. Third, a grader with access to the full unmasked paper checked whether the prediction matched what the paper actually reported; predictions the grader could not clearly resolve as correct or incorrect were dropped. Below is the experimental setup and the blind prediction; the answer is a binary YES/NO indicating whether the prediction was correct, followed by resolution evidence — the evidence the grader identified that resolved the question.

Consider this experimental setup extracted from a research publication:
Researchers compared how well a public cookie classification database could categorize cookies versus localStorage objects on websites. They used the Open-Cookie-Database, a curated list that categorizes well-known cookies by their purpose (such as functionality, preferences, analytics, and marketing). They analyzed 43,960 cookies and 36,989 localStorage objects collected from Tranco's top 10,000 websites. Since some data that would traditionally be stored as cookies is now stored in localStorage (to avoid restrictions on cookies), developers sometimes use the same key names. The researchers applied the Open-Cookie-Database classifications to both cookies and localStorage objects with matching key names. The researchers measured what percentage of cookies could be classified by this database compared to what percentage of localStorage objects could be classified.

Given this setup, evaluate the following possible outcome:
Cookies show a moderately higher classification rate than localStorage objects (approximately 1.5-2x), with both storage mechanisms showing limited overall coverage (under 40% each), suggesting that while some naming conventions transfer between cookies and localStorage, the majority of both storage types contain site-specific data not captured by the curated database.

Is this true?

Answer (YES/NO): NO